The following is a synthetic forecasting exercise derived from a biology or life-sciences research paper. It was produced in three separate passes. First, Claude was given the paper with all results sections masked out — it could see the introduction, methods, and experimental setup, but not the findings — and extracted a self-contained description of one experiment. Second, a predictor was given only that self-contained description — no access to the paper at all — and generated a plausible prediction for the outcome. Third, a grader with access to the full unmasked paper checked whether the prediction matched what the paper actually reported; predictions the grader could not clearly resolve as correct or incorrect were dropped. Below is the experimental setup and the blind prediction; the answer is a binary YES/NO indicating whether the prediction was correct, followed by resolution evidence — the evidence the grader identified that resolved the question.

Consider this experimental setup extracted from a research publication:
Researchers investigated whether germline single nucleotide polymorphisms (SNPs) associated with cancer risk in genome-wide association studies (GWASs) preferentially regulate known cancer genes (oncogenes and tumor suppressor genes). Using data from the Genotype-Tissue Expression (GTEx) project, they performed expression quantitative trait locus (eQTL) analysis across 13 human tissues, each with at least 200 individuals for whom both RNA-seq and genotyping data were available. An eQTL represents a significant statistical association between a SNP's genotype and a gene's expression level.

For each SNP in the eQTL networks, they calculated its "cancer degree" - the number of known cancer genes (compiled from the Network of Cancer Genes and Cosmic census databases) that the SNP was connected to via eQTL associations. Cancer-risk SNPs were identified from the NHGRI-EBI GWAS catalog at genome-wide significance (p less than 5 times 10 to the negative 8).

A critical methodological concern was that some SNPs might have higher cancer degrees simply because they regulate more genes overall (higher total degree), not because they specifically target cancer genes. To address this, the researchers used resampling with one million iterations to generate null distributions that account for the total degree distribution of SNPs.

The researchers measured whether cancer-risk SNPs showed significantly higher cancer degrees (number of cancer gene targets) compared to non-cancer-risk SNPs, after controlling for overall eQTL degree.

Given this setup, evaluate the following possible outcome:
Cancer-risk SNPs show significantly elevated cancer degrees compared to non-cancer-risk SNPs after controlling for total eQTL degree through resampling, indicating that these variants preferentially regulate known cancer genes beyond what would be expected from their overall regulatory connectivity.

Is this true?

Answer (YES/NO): YES